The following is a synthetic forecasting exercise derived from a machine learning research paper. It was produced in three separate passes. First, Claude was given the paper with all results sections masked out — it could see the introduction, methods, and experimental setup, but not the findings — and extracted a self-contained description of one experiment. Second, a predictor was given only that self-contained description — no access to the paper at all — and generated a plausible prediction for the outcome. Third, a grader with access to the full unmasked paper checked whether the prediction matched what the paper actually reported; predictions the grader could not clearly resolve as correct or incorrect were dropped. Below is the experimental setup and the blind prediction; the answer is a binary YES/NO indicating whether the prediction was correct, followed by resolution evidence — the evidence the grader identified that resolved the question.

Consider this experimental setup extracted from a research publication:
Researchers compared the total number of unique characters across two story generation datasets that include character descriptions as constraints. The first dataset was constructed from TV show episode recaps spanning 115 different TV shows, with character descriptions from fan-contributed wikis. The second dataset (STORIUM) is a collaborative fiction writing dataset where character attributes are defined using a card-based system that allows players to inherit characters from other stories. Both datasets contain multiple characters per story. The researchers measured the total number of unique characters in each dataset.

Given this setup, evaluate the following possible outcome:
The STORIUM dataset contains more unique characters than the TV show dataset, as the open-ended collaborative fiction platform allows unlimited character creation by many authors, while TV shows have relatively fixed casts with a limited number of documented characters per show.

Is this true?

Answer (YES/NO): NO